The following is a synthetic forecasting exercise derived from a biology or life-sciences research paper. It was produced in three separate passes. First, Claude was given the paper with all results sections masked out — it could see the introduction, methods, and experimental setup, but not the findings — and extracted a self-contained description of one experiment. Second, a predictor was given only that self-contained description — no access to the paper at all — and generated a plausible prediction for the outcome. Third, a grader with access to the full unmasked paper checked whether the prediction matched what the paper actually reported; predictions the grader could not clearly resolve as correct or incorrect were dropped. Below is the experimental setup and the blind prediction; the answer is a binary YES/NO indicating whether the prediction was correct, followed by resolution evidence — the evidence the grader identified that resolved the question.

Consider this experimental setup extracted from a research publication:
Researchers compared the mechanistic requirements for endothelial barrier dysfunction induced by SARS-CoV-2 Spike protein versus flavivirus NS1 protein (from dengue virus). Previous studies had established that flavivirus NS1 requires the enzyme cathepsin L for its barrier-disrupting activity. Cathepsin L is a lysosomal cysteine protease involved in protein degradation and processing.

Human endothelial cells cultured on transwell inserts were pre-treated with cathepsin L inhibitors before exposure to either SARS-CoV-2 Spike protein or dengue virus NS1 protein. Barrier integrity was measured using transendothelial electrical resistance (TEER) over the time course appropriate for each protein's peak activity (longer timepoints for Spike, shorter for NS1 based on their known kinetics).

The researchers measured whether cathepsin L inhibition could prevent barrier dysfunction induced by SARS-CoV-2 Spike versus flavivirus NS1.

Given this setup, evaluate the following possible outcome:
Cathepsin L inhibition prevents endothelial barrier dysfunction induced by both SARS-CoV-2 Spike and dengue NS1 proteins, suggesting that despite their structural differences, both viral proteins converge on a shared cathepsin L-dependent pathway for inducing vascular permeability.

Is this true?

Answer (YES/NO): NO